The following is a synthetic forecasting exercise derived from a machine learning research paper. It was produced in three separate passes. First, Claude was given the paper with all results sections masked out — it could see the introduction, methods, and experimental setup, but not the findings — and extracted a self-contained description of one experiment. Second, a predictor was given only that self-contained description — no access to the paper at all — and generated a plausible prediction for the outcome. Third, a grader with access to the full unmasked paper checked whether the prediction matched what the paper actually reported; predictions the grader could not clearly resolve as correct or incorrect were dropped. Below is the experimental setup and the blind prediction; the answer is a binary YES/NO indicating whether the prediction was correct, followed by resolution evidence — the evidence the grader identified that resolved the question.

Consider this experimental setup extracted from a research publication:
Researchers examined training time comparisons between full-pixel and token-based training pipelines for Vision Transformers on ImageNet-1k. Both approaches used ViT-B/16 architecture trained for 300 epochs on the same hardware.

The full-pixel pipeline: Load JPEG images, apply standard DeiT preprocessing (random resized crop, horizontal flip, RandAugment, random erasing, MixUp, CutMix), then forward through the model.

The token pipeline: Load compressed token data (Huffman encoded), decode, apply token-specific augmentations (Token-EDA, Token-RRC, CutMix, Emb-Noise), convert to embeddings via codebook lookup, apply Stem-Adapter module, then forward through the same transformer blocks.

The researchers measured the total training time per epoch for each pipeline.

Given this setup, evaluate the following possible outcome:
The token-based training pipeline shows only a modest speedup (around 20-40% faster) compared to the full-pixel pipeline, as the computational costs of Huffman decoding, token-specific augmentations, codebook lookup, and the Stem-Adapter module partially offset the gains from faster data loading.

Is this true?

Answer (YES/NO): NO